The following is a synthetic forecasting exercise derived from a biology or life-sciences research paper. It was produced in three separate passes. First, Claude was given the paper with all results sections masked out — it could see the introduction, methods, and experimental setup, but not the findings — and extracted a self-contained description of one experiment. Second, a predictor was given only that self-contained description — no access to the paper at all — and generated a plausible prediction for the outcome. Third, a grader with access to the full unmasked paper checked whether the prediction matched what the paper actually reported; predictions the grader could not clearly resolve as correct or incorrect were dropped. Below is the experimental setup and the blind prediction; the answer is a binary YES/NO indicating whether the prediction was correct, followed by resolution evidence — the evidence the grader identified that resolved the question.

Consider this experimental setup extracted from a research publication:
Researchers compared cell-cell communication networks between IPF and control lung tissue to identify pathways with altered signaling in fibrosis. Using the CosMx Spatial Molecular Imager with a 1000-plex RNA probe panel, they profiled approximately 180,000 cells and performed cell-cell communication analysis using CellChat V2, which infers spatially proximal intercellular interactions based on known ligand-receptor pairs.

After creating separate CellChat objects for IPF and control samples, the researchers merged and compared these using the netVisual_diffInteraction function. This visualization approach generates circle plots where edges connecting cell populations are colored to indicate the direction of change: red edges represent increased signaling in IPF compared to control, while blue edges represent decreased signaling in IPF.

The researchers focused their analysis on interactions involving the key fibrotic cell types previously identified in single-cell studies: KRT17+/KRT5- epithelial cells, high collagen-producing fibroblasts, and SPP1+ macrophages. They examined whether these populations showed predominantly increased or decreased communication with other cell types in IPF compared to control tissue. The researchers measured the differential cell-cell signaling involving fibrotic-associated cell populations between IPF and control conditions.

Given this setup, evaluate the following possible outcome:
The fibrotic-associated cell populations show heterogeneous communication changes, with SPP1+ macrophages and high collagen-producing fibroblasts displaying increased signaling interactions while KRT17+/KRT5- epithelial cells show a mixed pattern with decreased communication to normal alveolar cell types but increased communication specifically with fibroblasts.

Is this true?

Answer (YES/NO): NO